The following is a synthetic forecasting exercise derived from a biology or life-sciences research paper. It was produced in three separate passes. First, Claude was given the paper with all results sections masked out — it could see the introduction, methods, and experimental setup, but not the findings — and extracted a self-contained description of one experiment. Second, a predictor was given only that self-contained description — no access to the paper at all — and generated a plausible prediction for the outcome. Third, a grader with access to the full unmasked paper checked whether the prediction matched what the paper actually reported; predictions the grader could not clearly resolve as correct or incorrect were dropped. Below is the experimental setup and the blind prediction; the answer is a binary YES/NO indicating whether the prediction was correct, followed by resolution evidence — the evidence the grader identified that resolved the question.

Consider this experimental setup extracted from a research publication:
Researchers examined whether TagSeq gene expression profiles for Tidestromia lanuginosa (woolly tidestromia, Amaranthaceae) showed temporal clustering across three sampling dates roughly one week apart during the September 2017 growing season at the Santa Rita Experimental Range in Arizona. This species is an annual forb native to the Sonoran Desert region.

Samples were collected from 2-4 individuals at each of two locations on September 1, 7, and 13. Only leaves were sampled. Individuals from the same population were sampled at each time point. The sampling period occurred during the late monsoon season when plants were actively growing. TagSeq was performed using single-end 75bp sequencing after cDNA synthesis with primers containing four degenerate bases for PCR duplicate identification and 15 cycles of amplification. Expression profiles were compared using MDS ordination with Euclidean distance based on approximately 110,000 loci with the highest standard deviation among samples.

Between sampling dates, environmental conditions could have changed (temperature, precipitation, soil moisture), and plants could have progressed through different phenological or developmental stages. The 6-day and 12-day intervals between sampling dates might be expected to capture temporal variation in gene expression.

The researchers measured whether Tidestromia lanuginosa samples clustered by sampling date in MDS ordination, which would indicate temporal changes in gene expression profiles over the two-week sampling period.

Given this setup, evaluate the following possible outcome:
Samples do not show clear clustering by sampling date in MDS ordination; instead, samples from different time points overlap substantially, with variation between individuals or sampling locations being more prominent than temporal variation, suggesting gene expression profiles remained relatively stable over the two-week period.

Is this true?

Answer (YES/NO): YES